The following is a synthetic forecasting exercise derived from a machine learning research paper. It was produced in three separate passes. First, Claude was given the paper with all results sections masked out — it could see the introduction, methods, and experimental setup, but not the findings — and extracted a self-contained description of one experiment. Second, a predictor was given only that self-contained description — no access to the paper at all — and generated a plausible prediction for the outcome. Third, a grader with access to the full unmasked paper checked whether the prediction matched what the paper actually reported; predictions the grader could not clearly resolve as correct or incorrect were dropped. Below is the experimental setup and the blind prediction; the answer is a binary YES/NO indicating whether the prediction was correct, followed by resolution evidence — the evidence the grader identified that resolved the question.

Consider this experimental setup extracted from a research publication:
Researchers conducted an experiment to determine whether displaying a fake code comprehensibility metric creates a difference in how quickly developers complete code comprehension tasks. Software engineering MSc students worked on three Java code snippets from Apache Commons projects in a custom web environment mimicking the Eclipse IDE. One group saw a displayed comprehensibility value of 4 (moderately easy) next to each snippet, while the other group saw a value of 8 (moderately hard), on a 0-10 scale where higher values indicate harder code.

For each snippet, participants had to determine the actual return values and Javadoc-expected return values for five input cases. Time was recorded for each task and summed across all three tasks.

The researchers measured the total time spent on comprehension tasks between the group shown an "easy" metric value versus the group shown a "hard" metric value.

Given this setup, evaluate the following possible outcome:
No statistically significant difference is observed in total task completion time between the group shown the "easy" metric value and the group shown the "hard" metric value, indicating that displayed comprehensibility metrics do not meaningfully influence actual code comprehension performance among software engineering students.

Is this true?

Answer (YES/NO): YES